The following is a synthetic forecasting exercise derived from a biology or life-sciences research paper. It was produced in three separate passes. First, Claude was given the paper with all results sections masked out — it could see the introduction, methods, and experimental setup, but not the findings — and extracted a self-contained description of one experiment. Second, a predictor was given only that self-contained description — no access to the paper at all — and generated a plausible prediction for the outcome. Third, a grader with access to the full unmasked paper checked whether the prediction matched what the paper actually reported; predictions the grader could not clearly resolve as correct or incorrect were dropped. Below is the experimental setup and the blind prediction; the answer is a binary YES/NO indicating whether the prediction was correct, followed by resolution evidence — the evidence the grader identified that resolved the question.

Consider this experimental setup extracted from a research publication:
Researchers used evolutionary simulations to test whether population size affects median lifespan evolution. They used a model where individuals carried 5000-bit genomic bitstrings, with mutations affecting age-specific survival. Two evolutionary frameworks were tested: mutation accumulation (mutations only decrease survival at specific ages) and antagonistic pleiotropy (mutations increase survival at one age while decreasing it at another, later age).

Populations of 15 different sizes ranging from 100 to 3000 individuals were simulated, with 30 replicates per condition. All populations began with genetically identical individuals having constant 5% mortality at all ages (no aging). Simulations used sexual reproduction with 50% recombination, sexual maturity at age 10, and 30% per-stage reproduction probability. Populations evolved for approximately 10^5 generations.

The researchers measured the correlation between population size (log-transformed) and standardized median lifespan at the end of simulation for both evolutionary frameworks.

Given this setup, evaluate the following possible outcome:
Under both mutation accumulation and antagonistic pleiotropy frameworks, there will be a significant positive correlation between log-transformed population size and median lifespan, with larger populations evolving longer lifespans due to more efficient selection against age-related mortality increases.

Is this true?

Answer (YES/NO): YES